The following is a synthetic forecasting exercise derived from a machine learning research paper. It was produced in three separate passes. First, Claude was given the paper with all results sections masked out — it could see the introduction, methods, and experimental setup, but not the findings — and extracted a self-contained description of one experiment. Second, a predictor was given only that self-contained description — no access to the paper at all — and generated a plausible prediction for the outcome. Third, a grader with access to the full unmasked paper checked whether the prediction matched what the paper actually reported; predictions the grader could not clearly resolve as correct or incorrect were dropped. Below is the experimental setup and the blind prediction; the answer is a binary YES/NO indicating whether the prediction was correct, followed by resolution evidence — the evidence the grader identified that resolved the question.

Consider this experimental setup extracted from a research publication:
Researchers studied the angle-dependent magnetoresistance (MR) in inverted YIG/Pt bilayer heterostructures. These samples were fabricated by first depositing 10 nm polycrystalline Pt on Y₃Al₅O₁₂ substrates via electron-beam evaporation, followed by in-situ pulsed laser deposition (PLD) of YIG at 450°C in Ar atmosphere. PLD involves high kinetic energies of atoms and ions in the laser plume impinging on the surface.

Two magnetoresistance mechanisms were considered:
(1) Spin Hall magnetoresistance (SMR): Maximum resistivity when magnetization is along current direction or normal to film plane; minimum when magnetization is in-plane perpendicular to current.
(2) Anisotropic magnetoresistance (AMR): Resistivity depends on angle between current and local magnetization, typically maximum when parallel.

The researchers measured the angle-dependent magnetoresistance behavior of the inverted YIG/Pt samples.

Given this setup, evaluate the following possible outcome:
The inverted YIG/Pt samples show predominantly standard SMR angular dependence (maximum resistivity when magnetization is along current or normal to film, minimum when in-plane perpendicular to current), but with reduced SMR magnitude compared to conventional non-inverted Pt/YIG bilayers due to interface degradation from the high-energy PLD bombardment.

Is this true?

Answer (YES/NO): NO